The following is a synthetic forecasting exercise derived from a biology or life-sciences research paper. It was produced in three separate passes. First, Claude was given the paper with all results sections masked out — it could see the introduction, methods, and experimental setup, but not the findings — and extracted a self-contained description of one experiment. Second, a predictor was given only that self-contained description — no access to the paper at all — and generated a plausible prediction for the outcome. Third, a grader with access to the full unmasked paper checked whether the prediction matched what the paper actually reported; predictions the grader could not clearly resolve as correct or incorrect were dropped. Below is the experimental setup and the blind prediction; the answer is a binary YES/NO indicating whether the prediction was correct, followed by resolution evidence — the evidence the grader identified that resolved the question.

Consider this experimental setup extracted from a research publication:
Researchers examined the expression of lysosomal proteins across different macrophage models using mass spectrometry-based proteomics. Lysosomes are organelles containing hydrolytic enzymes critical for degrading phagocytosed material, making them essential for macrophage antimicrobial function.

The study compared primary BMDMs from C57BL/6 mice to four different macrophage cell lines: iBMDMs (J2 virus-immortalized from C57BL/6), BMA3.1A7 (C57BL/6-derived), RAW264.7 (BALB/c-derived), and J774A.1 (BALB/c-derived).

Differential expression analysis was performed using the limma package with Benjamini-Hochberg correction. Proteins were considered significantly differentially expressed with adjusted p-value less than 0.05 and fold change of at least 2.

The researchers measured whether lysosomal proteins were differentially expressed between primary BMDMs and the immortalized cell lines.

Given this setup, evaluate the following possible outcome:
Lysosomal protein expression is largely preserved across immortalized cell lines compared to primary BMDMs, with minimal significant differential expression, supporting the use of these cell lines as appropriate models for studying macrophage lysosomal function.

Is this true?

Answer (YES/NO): NO